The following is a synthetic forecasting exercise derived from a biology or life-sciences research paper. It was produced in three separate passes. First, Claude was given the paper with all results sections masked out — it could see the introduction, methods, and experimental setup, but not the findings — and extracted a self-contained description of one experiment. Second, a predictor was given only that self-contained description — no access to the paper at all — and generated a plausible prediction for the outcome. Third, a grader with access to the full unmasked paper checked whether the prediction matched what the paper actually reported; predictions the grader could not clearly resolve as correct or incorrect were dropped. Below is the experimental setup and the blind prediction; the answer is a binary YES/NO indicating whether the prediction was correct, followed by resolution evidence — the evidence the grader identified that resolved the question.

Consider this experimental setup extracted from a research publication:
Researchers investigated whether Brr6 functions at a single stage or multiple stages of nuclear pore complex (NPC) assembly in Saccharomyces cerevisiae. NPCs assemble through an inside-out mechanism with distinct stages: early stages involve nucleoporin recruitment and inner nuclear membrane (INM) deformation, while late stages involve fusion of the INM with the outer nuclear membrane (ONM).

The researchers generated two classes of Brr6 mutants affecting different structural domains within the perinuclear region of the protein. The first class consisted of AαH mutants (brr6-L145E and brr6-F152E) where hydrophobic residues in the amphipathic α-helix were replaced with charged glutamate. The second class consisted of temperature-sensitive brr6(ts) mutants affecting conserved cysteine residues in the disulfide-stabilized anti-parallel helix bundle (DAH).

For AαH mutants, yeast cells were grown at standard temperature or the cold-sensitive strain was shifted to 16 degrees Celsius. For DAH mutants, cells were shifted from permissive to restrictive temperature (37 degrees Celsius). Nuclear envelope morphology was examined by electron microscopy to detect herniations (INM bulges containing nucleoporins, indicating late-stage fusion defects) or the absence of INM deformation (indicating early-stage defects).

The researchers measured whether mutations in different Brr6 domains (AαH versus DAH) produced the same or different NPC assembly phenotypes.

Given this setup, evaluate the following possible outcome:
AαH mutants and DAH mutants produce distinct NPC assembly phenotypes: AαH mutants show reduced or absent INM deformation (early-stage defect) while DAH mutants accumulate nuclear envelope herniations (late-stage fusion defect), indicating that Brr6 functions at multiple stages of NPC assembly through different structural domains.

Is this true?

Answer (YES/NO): YES